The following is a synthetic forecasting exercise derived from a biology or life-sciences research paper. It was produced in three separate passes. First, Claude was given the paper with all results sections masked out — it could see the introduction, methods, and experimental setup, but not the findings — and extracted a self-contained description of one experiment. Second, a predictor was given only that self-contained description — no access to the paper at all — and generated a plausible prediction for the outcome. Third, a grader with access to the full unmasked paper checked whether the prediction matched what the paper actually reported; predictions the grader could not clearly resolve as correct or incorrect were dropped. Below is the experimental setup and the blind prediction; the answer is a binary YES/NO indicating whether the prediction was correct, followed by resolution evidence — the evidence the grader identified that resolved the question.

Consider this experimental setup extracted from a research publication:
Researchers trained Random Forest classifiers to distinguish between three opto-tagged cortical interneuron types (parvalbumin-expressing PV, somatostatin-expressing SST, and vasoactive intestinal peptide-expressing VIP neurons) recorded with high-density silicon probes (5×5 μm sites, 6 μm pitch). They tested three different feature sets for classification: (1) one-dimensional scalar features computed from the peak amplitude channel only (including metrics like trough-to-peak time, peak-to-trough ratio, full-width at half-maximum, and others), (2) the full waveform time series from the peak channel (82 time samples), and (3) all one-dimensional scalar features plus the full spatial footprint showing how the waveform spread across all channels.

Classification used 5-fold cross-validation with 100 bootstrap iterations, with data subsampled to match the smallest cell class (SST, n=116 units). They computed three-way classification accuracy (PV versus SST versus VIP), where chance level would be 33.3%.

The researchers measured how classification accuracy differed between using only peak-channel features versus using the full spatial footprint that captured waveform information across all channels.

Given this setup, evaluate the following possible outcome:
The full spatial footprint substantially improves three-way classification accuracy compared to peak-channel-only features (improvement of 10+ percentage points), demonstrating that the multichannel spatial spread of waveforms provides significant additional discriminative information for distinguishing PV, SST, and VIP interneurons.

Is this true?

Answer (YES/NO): NO